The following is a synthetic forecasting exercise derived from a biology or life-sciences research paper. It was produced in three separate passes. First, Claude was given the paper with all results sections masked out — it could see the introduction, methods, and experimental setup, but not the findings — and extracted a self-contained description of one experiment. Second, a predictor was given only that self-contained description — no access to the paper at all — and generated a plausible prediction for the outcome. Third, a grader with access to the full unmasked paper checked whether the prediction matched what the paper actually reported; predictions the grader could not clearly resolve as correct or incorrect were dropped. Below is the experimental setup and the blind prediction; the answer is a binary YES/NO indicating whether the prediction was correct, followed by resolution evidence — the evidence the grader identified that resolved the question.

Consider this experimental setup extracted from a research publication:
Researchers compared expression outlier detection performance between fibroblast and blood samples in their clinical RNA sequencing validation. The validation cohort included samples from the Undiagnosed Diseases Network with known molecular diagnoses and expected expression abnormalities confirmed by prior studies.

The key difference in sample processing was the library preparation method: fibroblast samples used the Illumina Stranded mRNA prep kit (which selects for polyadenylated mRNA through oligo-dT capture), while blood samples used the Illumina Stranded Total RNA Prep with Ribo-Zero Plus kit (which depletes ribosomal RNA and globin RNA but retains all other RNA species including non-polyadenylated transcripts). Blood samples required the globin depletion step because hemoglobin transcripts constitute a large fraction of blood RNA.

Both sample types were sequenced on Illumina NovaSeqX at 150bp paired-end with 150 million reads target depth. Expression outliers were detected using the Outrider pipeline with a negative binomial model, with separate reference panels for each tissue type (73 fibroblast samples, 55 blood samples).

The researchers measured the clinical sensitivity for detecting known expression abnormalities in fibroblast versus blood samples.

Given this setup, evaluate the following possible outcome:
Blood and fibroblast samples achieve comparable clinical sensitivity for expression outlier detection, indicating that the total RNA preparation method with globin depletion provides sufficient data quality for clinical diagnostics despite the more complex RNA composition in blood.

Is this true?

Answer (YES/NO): YES